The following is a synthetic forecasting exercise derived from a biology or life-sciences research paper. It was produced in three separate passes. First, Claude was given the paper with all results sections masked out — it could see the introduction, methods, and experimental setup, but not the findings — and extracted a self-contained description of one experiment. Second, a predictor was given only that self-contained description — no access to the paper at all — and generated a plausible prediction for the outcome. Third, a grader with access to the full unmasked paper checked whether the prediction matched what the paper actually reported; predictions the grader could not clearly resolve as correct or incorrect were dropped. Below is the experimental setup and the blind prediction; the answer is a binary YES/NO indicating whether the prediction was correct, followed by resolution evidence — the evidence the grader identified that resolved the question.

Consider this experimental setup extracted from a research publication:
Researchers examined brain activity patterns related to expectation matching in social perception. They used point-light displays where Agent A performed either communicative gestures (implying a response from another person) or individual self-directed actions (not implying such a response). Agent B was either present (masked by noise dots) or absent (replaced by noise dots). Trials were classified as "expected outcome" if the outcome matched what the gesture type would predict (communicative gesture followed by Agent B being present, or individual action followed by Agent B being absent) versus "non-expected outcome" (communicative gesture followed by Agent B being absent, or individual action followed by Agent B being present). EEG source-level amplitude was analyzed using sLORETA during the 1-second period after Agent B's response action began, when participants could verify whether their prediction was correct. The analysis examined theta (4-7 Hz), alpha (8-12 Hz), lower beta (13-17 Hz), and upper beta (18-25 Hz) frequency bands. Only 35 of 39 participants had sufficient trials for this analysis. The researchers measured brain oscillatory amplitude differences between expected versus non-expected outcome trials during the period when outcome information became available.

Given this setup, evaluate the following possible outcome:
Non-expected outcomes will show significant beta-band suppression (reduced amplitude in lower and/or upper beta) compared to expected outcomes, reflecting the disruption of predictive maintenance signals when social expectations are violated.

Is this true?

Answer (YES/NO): NO